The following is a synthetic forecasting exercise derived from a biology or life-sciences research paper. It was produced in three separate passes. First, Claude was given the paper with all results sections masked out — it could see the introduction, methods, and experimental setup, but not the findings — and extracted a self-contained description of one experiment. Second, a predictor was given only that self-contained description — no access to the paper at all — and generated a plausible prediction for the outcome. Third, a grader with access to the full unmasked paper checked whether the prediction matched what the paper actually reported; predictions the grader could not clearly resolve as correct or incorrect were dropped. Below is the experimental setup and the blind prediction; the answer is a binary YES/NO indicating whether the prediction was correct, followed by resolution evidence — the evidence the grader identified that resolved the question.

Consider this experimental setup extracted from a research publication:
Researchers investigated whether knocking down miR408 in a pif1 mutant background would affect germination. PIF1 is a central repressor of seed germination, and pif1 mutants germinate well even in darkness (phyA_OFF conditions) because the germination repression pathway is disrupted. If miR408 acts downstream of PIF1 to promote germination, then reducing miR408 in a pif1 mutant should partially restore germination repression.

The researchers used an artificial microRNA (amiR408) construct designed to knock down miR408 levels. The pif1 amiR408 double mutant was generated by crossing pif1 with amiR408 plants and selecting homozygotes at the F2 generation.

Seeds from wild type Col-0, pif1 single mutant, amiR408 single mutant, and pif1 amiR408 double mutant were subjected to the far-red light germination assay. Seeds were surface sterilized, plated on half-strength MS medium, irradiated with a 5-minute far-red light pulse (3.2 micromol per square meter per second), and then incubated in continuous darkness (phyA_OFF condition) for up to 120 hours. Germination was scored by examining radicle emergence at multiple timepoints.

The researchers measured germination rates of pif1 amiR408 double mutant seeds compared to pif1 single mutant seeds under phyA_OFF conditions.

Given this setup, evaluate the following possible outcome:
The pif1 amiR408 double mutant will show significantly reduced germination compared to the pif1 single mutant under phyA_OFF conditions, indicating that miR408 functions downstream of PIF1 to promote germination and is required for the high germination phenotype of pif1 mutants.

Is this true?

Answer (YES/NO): YES